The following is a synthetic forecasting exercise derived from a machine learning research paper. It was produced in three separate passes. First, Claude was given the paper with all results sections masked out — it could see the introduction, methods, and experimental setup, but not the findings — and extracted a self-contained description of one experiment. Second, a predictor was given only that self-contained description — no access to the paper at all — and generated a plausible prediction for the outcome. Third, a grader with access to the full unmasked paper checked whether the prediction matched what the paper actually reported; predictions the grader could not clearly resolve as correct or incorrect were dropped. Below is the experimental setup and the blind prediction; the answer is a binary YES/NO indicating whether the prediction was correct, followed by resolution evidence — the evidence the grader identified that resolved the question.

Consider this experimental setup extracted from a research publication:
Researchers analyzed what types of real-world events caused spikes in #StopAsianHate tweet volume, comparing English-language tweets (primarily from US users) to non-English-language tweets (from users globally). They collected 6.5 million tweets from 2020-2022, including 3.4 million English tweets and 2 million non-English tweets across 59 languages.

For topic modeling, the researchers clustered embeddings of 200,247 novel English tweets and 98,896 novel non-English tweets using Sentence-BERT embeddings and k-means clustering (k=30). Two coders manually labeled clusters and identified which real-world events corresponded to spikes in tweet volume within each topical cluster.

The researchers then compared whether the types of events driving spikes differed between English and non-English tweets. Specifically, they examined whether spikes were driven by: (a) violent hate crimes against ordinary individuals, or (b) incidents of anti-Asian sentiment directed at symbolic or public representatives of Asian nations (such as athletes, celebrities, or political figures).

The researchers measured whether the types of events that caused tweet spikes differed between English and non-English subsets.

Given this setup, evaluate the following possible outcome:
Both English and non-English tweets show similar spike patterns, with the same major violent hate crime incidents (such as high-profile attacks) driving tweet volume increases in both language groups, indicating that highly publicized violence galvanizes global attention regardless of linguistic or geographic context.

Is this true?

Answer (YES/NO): NO